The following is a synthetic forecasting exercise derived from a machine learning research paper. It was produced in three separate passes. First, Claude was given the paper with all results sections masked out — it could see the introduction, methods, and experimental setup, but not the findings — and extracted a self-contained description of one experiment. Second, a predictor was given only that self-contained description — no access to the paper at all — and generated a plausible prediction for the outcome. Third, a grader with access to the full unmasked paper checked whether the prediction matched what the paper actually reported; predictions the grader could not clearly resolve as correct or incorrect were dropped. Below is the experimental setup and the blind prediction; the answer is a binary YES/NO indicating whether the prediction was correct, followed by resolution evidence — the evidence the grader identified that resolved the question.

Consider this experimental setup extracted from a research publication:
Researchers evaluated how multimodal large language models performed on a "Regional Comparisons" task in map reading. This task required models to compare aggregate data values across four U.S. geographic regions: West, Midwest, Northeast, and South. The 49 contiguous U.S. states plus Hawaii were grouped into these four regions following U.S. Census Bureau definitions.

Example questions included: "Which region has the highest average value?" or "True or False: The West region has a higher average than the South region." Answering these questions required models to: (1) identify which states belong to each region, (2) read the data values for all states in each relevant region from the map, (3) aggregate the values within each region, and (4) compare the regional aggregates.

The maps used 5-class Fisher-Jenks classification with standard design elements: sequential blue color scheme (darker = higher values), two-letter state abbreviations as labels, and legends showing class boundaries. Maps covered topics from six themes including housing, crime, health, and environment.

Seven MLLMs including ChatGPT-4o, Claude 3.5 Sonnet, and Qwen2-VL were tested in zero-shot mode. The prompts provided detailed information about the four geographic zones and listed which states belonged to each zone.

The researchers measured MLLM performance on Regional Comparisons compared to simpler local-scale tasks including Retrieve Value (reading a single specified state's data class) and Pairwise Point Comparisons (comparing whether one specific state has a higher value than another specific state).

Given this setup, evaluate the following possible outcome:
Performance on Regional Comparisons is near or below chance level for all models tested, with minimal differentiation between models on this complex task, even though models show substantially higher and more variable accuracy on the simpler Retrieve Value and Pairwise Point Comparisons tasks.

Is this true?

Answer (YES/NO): NO